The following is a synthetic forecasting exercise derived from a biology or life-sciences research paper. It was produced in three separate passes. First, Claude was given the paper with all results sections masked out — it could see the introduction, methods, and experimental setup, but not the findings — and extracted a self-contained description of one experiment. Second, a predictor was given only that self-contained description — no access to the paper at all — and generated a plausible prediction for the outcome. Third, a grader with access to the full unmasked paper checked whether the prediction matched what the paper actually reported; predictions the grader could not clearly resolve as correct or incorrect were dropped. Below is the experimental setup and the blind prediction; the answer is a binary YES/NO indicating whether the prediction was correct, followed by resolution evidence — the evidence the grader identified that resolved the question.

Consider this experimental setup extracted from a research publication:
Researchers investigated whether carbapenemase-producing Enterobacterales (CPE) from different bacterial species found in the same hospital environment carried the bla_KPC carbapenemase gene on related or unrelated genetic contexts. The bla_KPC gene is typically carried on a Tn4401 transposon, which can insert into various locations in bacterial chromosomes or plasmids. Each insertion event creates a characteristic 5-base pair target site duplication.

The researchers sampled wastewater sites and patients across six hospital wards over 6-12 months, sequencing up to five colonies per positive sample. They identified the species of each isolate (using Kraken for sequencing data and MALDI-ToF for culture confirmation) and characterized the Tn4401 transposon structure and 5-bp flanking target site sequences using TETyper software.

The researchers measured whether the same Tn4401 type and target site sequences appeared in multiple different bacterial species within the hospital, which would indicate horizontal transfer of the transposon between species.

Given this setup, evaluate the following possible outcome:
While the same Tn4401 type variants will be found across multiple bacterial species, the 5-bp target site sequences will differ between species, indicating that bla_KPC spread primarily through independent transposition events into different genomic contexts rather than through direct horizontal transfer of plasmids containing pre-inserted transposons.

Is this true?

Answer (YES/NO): NO